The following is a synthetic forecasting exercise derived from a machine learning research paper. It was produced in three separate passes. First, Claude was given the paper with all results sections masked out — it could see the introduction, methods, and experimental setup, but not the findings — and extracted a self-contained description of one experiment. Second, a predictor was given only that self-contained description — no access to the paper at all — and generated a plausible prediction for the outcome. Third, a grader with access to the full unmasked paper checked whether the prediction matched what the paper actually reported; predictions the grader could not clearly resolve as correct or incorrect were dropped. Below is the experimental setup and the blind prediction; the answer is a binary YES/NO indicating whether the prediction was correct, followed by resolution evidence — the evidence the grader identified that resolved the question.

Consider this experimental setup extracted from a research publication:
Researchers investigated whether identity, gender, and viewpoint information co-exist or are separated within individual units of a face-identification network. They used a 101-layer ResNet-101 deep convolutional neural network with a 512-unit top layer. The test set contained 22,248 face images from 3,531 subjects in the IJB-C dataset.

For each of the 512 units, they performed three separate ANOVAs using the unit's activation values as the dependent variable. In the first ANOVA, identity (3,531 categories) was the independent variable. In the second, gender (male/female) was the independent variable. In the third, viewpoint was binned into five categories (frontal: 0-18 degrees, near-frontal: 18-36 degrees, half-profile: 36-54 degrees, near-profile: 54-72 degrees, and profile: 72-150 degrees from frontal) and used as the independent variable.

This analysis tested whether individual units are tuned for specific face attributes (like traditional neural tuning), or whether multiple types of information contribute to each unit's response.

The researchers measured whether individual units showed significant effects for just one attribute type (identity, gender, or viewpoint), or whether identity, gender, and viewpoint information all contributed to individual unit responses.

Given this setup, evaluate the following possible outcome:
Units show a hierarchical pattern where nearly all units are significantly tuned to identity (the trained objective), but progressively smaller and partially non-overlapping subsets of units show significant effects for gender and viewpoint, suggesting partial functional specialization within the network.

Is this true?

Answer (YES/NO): NO